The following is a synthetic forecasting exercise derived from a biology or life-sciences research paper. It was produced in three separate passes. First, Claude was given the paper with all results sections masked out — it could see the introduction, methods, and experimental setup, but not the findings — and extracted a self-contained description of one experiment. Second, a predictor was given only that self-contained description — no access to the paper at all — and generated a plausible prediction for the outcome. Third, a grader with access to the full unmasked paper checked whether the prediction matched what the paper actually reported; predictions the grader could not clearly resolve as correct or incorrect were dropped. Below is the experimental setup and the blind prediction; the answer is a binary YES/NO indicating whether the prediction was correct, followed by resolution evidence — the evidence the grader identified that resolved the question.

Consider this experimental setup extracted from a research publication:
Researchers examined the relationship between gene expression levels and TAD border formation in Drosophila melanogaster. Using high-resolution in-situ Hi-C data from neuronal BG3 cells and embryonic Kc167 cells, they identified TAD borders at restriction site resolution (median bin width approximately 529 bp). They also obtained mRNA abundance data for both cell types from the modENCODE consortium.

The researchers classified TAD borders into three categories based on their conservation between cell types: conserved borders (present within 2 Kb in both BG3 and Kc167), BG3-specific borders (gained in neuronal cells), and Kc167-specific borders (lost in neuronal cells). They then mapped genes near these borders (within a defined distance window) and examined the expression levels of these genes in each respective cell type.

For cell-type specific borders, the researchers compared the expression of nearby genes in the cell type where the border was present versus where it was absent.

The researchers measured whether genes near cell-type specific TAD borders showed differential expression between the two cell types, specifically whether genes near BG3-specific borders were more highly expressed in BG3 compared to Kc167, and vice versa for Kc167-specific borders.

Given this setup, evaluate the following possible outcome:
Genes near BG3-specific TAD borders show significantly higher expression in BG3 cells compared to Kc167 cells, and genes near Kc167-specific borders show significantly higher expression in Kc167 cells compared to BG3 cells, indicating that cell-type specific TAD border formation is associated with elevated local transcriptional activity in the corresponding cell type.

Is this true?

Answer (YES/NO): NO